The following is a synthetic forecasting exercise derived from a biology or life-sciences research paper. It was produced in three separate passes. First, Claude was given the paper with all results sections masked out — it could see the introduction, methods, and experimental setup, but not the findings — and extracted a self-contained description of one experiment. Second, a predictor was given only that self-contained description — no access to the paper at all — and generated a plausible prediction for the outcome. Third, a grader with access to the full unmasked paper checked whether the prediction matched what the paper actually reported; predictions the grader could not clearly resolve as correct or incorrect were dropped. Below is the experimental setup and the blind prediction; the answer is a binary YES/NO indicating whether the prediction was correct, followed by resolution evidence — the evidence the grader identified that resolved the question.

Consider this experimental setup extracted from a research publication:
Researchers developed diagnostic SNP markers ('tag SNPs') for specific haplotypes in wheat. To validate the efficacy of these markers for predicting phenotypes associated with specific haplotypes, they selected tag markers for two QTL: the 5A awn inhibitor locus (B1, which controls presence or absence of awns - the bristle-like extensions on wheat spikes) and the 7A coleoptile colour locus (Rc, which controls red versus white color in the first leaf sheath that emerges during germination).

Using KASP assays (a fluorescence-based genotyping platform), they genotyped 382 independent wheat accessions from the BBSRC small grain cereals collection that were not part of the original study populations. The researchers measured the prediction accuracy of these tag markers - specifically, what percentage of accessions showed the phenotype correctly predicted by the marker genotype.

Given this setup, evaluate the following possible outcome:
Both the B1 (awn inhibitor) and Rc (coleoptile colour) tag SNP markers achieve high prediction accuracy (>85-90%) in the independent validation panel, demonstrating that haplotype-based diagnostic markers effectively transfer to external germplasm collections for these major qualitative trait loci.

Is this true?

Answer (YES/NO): YES